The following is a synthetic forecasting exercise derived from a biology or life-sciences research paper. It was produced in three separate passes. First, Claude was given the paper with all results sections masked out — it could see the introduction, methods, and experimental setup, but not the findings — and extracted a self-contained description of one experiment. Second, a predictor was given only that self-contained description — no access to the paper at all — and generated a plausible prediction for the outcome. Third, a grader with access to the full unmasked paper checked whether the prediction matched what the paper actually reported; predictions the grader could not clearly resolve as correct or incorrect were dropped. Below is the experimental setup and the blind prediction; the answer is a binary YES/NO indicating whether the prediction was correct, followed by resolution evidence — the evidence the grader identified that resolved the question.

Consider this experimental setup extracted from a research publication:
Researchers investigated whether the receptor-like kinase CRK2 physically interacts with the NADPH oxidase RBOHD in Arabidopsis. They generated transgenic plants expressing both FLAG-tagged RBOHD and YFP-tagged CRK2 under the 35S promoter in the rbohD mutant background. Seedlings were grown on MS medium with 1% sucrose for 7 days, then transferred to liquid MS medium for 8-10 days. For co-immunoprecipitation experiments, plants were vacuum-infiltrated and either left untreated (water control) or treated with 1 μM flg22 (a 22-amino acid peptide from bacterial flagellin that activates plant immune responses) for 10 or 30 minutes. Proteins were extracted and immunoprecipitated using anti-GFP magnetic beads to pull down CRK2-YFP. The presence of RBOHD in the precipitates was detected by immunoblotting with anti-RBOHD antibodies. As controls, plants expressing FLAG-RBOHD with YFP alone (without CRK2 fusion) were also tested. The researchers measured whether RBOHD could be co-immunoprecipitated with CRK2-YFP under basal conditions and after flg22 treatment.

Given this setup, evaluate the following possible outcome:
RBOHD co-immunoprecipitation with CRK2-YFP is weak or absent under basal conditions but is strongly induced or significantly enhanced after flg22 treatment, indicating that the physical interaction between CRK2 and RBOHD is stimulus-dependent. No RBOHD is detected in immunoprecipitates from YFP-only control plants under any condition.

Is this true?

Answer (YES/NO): NO